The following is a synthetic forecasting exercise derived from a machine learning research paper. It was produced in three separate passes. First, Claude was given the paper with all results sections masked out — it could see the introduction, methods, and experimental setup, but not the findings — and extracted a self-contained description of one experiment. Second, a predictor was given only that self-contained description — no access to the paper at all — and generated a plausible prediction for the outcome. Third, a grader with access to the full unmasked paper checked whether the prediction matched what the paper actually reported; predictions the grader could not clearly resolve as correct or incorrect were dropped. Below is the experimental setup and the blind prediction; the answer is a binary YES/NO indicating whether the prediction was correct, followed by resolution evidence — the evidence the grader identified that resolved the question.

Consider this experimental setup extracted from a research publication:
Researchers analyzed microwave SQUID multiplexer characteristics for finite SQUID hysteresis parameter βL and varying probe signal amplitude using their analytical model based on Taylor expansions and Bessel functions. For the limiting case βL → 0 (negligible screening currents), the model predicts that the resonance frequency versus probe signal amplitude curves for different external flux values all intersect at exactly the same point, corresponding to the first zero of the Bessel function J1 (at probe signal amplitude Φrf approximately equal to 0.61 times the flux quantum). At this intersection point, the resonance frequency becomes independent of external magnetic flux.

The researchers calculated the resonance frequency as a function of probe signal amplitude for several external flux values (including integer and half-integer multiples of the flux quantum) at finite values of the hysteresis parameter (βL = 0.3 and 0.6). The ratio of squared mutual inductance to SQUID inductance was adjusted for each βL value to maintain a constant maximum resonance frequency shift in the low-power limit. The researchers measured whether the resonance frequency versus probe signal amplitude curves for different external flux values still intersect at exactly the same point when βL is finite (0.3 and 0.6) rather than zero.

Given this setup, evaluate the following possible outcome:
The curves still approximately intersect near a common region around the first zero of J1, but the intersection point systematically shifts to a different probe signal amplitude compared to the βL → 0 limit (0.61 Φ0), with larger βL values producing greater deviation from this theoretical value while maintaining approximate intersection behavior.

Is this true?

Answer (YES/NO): NO